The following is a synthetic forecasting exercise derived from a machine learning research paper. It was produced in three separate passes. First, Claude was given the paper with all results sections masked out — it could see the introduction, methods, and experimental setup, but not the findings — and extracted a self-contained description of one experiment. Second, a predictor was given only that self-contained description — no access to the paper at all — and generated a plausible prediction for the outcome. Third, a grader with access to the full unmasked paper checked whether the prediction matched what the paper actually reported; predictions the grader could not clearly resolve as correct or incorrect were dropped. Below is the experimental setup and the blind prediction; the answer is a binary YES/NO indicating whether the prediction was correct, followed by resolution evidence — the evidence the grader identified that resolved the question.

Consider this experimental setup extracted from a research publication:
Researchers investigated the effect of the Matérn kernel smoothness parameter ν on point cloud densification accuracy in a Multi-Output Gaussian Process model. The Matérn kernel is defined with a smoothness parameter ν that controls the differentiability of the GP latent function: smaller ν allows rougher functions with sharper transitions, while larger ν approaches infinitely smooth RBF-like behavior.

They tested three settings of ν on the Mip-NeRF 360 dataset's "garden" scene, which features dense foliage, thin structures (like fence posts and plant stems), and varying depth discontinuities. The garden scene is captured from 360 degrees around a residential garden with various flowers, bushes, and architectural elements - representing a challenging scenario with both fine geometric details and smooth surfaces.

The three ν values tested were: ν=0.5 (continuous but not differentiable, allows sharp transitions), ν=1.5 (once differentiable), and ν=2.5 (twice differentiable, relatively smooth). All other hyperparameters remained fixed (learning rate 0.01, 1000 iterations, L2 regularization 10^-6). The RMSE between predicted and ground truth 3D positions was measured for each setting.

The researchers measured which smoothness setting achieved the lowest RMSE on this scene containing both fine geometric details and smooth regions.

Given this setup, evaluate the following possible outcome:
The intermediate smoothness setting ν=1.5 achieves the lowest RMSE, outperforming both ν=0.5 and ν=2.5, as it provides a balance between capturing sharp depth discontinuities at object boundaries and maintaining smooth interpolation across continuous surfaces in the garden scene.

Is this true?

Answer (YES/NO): NO